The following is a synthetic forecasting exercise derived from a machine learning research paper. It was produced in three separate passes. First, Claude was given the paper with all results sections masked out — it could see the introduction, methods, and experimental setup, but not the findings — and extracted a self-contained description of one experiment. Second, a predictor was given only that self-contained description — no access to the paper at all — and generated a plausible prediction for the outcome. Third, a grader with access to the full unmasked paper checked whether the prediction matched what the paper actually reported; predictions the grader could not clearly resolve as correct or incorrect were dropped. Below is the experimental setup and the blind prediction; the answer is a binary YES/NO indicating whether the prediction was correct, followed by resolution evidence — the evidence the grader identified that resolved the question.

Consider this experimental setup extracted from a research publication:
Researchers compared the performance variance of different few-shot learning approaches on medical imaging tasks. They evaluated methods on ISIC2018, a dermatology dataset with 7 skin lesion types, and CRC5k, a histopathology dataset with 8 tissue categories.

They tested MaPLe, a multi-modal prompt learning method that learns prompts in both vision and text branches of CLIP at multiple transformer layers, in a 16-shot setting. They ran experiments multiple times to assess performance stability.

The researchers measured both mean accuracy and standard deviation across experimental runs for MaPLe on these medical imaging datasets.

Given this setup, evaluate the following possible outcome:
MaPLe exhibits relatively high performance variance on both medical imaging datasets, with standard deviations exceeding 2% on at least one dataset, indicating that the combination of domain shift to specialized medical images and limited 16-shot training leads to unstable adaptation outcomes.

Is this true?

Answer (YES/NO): YES